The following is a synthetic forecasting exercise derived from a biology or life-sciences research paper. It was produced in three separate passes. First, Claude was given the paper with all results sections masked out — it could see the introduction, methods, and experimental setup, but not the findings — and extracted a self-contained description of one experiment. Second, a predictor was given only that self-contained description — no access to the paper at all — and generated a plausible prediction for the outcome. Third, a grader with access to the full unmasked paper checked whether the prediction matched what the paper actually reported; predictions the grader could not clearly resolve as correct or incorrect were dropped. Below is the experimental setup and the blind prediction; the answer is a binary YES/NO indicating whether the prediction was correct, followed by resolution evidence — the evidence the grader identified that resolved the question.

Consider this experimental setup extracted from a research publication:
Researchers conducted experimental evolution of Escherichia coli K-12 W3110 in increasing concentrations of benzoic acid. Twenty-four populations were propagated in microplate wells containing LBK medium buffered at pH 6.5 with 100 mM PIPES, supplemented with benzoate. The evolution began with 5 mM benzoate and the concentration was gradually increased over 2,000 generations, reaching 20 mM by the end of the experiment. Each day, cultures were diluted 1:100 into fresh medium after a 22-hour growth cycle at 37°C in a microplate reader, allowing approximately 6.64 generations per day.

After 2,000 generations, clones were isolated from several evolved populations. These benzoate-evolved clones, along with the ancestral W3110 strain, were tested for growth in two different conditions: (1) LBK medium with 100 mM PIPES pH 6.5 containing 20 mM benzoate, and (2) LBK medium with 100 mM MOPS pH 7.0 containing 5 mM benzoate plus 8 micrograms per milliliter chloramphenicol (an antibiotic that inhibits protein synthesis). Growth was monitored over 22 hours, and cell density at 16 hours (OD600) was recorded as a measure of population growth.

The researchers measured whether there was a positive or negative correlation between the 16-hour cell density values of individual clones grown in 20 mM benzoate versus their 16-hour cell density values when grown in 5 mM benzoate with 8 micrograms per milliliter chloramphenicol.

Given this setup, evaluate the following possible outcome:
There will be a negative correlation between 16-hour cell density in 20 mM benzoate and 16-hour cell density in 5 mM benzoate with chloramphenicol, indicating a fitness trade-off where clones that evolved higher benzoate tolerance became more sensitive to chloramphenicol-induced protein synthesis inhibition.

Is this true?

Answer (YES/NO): YES